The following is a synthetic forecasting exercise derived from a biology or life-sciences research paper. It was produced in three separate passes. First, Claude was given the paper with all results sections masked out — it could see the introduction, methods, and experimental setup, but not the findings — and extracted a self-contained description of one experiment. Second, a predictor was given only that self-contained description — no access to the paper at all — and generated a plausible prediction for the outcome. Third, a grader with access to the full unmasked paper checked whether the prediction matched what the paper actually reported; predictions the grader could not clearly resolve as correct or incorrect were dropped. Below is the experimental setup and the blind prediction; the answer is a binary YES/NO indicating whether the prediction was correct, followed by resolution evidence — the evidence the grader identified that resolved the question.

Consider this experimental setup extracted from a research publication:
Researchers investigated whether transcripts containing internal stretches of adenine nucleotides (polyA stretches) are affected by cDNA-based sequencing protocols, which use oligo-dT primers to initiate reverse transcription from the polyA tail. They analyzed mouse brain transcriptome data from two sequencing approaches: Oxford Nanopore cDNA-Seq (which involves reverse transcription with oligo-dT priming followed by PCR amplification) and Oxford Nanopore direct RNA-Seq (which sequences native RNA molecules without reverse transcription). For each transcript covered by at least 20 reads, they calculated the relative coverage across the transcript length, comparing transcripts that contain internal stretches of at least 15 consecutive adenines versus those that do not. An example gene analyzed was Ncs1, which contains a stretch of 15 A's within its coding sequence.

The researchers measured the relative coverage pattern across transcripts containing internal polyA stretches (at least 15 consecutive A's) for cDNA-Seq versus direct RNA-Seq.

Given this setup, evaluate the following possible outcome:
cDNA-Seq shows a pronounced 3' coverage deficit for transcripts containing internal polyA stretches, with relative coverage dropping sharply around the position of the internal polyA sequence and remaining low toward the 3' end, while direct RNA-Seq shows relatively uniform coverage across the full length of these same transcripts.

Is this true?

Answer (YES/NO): NO